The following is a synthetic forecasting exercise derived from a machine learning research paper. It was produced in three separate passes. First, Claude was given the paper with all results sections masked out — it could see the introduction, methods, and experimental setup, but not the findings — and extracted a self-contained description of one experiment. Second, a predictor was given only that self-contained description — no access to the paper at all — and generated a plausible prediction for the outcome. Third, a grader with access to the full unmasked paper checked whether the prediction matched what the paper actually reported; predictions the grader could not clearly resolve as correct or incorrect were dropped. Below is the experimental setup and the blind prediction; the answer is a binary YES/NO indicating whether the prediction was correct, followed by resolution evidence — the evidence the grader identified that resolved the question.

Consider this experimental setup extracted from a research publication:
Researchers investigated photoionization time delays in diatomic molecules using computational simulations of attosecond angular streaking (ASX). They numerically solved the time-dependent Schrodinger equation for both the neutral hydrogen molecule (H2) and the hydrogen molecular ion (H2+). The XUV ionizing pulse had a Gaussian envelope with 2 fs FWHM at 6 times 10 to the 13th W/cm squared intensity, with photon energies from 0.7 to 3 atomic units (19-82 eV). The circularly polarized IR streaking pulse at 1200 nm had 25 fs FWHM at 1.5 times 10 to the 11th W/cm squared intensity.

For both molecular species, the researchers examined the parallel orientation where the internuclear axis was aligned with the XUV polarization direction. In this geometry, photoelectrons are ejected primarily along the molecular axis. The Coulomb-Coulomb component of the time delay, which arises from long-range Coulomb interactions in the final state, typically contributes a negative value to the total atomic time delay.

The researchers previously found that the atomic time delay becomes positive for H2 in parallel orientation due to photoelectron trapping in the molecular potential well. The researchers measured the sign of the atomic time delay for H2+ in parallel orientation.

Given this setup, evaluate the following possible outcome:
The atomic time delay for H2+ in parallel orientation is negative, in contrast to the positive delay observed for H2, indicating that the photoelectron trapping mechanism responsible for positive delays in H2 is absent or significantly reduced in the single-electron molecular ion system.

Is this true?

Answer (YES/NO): NO